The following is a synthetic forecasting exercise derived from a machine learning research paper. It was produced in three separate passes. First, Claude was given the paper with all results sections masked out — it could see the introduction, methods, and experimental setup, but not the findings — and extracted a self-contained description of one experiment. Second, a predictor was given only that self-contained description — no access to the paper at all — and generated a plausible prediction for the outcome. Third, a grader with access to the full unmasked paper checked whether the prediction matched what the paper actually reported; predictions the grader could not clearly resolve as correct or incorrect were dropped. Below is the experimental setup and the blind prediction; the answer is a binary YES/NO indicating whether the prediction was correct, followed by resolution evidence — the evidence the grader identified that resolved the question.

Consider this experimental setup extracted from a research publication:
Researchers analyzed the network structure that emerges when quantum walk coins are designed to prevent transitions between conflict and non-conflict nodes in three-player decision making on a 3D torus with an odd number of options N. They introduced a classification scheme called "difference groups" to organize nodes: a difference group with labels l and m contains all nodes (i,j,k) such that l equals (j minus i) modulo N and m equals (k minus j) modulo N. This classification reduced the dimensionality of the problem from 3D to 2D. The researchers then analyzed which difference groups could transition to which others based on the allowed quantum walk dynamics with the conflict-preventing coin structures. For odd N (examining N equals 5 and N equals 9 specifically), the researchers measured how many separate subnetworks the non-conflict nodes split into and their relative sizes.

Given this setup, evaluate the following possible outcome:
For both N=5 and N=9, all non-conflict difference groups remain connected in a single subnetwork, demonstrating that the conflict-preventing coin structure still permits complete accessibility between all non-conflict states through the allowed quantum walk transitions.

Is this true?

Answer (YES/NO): NO